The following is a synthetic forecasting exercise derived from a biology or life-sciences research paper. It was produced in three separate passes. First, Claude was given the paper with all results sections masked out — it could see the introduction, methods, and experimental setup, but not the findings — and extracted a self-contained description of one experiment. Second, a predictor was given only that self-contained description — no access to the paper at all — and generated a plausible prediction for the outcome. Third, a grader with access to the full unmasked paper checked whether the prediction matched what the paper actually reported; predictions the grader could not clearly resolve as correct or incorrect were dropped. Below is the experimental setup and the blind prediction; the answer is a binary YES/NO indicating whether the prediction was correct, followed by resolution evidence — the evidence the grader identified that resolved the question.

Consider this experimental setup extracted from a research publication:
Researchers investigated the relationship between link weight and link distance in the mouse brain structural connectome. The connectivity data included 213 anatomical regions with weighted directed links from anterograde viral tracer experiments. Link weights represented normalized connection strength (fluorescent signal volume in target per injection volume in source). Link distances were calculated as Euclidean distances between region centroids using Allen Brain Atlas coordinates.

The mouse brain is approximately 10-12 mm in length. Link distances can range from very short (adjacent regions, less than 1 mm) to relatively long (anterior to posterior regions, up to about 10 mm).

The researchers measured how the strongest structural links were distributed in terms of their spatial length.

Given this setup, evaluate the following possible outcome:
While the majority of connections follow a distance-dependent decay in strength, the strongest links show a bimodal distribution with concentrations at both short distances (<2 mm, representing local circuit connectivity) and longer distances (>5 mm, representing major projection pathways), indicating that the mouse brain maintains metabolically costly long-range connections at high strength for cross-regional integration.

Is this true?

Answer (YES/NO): NO